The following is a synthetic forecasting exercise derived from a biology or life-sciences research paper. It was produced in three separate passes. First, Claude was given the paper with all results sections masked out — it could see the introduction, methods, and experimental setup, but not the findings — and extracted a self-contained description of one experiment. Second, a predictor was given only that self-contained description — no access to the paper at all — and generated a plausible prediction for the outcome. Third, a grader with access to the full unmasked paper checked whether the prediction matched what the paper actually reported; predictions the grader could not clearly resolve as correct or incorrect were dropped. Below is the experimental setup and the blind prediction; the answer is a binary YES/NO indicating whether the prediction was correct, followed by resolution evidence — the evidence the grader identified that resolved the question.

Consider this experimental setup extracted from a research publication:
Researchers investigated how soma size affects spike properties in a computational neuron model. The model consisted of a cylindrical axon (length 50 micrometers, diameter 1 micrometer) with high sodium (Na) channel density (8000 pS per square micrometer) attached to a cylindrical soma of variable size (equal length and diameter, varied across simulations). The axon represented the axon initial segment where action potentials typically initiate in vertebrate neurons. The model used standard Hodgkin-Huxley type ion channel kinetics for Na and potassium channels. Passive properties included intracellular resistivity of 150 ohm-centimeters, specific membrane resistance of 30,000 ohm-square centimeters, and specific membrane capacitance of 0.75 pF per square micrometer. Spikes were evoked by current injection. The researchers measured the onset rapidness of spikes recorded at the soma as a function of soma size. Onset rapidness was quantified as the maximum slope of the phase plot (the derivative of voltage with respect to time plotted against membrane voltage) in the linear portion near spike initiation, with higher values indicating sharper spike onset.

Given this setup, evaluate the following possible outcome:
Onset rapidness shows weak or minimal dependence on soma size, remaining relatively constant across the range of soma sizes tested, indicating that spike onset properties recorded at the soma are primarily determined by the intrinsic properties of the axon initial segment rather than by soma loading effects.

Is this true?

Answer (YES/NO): NO